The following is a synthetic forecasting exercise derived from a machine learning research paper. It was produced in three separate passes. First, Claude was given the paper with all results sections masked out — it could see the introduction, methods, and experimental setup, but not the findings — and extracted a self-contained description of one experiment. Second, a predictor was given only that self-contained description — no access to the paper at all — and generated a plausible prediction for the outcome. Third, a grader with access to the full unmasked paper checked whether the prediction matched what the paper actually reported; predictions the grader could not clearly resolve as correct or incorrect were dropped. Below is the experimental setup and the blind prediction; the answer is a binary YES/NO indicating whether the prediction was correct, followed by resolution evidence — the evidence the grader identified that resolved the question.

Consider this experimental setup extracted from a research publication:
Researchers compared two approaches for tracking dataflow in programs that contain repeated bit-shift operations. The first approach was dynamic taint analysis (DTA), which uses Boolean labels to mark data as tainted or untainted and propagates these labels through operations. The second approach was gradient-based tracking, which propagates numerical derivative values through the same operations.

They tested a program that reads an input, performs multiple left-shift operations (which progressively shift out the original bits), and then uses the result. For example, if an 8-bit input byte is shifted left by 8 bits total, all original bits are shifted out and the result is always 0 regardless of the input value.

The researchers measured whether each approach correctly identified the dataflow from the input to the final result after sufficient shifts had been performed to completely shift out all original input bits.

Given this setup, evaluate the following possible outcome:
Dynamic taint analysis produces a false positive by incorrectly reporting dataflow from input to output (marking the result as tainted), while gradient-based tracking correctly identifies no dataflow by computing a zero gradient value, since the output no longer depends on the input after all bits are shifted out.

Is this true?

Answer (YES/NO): YES